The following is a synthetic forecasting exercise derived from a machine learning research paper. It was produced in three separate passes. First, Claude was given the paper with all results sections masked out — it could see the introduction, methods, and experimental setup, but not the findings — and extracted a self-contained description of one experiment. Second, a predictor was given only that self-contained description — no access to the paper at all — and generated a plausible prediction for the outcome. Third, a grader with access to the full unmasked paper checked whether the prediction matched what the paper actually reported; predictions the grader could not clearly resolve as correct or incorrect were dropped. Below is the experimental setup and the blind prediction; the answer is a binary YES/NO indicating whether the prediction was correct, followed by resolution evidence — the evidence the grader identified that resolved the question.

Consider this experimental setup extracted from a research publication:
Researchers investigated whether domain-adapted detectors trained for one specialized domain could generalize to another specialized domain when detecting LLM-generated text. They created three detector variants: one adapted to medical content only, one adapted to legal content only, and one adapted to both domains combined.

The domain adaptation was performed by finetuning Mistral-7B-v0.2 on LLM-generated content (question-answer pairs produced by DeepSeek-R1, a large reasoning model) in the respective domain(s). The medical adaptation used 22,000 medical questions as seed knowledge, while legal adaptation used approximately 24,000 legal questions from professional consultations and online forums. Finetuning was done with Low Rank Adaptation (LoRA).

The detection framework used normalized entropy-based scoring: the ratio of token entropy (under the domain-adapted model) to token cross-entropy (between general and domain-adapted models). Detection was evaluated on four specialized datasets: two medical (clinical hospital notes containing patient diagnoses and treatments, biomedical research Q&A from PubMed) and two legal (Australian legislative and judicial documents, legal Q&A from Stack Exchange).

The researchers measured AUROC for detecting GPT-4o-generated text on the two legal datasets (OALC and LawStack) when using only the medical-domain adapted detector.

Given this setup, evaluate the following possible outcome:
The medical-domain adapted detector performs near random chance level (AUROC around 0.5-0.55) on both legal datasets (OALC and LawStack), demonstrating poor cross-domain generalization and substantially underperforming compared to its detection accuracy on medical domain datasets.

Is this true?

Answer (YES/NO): NO